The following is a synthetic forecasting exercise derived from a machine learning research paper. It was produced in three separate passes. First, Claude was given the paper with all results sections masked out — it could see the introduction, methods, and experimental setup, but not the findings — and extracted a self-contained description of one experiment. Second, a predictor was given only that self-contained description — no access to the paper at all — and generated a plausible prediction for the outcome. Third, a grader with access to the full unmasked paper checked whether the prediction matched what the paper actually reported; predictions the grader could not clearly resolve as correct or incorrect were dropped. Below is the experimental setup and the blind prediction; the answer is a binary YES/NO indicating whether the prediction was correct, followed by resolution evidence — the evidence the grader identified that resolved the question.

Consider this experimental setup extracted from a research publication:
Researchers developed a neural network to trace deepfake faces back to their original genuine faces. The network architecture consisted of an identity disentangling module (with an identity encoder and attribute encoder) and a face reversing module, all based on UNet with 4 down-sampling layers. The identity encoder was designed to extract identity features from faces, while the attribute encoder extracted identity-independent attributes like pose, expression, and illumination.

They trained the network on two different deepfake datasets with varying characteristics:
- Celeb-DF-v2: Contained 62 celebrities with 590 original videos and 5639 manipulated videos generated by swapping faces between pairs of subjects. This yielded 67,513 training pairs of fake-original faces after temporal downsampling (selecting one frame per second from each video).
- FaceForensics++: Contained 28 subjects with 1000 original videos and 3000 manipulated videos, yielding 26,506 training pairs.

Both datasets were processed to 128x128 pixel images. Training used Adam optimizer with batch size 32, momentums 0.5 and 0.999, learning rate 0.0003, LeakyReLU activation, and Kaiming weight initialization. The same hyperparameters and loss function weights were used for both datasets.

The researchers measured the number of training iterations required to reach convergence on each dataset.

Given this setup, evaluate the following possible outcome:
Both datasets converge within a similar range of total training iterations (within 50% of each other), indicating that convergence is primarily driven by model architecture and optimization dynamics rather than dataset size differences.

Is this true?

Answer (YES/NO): NO